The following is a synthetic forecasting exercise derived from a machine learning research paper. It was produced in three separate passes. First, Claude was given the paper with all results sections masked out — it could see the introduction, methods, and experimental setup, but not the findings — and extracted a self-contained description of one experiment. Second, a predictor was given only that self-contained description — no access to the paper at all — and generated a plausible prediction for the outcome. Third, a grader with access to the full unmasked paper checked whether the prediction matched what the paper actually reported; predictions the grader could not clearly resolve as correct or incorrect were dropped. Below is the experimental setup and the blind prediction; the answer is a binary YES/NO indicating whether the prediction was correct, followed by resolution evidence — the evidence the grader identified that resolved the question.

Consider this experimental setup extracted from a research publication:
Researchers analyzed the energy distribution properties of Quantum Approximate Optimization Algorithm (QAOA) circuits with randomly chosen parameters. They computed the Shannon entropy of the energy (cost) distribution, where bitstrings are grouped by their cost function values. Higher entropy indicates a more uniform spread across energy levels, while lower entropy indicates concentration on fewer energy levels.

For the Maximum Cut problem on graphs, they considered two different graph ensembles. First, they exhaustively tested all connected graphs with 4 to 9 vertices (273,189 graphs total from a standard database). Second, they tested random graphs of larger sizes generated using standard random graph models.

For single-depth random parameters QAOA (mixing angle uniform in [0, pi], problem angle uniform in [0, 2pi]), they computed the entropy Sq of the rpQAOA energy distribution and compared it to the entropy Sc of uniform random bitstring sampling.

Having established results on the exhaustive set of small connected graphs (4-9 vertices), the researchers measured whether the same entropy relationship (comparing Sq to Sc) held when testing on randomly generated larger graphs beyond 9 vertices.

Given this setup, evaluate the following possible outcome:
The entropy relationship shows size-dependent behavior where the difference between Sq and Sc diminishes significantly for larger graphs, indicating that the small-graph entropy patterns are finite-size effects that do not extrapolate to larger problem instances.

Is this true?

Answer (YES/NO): NO